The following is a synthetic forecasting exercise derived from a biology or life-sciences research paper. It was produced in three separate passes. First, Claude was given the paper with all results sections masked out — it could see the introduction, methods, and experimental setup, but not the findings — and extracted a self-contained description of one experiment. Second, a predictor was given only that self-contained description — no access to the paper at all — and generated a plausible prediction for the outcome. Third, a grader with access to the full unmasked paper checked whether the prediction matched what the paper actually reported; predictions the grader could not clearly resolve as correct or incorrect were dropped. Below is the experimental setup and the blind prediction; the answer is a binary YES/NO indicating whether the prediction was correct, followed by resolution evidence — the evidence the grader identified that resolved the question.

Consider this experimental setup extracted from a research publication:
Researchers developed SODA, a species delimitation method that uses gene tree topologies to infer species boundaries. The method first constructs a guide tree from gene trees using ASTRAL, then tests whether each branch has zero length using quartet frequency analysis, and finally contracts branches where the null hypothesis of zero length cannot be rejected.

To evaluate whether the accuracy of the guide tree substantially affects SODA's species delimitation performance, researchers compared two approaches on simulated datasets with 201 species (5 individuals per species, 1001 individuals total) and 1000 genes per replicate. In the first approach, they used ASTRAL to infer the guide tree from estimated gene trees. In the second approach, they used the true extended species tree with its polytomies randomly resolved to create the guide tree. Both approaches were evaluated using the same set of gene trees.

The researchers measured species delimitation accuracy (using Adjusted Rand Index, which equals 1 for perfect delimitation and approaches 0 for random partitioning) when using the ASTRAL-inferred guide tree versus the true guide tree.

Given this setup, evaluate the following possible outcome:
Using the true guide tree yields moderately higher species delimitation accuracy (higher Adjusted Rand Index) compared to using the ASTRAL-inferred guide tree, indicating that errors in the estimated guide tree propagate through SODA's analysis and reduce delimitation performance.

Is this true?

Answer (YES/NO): NO